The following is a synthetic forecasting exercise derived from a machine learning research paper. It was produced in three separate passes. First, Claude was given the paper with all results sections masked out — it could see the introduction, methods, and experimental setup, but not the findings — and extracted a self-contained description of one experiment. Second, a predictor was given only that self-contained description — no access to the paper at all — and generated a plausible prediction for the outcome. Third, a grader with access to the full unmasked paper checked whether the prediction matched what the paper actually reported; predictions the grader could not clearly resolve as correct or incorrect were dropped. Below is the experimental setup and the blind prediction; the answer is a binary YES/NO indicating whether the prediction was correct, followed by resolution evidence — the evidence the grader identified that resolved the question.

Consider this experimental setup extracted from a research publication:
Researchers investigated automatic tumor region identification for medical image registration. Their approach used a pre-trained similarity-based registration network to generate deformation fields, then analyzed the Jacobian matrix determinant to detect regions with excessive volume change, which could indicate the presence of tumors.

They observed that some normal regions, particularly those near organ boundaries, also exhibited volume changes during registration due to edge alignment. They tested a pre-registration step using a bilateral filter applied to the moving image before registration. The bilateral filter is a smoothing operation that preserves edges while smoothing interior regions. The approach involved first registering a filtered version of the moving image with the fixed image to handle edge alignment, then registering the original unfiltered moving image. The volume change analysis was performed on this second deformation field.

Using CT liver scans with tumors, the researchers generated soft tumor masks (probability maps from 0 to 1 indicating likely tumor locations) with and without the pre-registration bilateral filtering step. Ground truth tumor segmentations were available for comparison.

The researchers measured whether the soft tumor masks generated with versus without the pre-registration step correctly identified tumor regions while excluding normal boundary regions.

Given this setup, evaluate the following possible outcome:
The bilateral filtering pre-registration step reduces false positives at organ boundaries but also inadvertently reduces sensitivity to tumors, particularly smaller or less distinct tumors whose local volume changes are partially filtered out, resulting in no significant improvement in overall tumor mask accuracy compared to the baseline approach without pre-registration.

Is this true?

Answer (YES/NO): NO